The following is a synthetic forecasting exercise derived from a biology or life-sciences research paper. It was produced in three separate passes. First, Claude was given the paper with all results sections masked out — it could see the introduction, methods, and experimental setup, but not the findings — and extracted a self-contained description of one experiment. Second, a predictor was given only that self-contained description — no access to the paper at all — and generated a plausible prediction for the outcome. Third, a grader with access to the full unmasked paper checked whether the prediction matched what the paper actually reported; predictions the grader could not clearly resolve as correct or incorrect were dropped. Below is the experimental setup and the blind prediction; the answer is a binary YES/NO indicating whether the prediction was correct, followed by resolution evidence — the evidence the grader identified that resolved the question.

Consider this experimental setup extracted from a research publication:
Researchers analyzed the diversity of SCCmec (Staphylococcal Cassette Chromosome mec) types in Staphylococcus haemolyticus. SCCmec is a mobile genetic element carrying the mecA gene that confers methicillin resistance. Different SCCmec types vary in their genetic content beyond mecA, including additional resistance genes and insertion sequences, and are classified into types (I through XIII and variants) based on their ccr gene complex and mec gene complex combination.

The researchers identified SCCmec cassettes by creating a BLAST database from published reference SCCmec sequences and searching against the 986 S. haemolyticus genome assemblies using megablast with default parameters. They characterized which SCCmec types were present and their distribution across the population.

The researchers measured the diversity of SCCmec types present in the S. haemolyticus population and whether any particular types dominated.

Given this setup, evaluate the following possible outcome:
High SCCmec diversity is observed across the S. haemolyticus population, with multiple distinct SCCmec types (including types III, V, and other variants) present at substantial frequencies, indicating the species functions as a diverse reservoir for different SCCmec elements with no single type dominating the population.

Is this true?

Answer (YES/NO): NO